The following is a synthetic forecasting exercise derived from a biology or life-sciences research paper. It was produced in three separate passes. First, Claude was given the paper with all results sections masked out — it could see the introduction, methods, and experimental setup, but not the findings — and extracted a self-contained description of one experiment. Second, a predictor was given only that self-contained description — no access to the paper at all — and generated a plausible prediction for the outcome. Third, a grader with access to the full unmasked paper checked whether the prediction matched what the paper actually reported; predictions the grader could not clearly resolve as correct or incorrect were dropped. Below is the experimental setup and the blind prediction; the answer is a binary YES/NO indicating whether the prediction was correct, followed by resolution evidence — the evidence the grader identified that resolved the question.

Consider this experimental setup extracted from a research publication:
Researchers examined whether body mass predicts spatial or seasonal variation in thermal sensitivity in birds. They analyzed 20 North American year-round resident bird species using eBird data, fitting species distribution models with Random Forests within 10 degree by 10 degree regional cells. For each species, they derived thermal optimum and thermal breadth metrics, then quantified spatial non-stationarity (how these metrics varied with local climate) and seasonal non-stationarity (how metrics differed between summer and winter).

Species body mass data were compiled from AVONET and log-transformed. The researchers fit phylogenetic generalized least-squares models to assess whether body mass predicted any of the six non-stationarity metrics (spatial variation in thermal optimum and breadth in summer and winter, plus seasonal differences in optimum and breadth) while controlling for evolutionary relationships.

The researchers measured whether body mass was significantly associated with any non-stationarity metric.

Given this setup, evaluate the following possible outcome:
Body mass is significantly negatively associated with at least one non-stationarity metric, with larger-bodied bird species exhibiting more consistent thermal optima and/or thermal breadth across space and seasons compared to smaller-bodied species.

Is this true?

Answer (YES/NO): NO